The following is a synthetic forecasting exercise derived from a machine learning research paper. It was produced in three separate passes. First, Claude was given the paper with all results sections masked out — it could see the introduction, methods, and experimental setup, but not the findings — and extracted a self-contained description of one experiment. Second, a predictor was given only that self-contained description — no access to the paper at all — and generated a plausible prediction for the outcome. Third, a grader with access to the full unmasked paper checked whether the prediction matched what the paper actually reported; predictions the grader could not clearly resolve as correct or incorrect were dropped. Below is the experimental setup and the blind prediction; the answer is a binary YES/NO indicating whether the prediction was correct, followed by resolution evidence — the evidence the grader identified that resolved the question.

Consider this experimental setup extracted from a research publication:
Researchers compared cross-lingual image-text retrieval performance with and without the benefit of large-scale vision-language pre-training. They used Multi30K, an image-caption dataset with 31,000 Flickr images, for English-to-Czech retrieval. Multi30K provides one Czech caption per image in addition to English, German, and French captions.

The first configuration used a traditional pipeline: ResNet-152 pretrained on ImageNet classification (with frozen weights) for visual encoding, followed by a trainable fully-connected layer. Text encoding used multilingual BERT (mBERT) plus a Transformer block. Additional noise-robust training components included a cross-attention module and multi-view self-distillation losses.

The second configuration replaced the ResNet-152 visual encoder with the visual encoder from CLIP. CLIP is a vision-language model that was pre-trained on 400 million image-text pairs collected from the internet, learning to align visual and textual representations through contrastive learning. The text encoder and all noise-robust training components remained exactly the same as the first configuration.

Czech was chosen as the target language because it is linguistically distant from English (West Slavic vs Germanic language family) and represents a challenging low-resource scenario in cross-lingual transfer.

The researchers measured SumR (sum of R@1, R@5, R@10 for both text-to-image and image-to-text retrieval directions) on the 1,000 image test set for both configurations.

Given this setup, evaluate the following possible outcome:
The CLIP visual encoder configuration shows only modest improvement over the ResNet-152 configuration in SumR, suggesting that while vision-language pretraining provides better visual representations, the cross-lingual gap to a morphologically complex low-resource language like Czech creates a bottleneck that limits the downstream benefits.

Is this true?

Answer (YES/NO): NO